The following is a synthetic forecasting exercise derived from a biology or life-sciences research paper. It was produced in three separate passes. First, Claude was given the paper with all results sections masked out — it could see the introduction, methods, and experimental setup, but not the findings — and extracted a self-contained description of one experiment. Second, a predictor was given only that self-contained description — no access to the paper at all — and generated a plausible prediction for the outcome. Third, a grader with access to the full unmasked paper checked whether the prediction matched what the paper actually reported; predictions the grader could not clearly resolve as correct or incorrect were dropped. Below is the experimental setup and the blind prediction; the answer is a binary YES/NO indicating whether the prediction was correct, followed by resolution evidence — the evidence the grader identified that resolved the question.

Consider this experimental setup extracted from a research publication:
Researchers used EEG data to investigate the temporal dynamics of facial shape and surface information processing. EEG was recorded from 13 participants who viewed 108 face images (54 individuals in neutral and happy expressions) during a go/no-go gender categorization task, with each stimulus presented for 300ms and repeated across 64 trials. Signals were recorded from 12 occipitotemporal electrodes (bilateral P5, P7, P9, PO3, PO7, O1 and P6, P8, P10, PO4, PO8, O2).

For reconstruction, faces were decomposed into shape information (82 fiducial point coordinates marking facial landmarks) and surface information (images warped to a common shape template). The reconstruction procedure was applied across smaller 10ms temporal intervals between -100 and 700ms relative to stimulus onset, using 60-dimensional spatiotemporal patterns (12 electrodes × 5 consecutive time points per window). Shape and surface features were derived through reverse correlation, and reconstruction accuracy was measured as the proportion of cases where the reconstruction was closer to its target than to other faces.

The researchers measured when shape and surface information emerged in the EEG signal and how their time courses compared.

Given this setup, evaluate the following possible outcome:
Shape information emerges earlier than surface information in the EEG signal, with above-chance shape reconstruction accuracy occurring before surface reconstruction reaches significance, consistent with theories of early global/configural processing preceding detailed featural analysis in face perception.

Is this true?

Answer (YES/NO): NO